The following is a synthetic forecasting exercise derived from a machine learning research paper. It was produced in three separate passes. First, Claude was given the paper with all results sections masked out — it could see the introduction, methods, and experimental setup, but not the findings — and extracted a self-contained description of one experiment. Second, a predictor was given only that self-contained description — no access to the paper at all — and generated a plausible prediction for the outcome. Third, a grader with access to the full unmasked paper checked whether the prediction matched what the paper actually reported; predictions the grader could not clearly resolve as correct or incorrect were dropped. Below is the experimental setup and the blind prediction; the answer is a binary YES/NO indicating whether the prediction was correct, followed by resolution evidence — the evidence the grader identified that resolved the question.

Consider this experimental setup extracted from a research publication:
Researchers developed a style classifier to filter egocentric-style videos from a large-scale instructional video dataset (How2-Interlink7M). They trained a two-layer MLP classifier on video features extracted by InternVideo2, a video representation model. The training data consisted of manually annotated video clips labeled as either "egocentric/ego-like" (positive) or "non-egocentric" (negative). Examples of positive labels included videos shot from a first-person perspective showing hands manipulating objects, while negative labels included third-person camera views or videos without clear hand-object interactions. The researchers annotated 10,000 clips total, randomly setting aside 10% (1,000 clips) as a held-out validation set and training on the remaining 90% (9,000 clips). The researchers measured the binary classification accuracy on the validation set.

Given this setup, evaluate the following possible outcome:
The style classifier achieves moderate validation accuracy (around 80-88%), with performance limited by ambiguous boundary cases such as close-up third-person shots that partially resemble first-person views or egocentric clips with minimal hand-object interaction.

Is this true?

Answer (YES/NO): NO